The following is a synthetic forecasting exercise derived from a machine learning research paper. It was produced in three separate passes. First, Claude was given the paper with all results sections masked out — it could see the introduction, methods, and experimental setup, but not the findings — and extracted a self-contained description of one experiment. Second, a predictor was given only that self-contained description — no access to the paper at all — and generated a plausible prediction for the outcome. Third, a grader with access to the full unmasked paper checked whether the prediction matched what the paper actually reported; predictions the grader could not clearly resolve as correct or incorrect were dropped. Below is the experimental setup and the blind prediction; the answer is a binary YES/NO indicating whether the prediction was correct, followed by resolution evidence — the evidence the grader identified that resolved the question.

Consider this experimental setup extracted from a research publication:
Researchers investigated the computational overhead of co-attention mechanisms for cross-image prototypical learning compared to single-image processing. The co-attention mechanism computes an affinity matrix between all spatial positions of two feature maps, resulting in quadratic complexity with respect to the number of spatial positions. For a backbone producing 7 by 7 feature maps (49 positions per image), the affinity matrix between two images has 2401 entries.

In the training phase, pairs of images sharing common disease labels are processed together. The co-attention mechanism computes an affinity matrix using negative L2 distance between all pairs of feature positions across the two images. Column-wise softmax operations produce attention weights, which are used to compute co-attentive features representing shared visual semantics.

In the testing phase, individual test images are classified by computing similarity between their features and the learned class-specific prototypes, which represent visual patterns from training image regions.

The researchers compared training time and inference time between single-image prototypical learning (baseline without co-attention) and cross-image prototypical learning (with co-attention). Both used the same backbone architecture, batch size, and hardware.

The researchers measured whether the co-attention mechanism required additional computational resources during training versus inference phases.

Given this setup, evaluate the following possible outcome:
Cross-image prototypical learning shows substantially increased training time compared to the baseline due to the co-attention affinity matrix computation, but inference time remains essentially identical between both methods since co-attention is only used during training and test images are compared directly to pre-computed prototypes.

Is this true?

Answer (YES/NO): NO